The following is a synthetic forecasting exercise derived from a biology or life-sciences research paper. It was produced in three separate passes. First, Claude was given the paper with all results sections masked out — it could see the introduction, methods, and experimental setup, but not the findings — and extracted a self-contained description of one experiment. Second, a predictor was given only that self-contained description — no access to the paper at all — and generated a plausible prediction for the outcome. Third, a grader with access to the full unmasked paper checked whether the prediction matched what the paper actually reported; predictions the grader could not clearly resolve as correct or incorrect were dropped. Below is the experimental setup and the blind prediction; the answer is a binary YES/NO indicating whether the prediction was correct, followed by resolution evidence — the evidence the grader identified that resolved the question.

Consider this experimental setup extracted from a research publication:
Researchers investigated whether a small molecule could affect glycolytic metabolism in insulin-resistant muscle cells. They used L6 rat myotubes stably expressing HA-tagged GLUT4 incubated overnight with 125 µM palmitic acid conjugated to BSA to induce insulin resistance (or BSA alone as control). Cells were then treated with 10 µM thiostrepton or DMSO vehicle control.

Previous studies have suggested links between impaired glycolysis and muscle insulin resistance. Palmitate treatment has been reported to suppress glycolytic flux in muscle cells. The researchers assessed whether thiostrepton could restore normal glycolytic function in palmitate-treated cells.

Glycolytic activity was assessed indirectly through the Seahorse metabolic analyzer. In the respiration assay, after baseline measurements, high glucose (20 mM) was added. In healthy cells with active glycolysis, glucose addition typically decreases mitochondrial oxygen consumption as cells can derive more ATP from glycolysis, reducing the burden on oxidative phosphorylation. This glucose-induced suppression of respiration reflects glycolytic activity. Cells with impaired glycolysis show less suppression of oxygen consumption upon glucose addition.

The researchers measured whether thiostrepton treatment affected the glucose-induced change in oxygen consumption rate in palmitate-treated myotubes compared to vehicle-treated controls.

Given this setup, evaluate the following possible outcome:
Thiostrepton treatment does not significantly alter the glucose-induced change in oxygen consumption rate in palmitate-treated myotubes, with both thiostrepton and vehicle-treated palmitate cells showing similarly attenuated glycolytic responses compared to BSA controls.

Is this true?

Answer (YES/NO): NO